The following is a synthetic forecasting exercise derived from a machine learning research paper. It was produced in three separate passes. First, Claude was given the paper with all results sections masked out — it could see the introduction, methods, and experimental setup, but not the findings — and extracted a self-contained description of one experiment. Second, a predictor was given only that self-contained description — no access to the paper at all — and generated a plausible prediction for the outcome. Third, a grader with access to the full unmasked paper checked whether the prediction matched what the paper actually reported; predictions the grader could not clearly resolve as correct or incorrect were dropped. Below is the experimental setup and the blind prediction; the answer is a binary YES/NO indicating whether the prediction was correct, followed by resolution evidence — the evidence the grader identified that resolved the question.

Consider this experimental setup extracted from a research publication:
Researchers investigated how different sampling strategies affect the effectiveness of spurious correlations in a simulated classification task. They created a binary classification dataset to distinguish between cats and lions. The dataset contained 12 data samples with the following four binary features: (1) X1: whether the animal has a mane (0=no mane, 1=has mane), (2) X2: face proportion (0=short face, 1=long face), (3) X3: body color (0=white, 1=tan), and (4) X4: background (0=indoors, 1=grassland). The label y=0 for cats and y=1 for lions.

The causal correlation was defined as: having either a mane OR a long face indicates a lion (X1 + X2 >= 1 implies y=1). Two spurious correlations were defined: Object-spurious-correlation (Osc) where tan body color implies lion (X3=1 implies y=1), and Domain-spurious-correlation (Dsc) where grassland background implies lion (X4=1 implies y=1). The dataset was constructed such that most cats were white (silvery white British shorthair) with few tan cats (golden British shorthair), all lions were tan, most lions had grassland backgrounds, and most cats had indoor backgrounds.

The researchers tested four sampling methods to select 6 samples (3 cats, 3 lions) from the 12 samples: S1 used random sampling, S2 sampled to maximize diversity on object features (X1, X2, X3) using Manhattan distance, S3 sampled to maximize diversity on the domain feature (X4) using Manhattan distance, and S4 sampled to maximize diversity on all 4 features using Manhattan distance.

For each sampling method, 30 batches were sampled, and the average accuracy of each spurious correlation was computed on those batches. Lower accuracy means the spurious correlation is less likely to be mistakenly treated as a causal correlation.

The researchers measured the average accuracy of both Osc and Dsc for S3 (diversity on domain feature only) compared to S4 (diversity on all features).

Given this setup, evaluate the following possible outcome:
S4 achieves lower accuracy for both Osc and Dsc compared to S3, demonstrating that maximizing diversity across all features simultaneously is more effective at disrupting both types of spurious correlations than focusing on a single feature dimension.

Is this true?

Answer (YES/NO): YES